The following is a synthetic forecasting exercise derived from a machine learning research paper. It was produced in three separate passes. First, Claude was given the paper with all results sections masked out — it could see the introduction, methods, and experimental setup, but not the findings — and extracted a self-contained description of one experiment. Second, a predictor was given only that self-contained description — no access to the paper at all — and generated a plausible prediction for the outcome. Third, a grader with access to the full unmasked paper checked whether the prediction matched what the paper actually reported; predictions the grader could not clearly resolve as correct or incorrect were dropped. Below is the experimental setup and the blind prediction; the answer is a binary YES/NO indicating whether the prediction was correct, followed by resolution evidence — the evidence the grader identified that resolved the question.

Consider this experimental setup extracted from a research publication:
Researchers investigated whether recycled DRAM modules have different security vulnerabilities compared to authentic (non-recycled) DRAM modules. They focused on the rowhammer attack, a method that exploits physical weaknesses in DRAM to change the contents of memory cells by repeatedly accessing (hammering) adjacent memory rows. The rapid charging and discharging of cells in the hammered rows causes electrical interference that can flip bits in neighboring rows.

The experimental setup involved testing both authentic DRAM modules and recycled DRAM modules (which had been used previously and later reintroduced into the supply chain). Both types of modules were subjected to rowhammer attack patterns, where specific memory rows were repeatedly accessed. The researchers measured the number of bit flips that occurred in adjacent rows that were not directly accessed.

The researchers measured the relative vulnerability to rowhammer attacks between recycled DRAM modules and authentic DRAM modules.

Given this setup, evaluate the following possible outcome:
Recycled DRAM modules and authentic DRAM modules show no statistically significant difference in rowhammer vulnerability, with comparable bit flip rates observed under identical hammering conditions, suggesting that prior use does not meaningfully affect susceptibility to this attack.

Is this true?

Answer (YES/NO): NO